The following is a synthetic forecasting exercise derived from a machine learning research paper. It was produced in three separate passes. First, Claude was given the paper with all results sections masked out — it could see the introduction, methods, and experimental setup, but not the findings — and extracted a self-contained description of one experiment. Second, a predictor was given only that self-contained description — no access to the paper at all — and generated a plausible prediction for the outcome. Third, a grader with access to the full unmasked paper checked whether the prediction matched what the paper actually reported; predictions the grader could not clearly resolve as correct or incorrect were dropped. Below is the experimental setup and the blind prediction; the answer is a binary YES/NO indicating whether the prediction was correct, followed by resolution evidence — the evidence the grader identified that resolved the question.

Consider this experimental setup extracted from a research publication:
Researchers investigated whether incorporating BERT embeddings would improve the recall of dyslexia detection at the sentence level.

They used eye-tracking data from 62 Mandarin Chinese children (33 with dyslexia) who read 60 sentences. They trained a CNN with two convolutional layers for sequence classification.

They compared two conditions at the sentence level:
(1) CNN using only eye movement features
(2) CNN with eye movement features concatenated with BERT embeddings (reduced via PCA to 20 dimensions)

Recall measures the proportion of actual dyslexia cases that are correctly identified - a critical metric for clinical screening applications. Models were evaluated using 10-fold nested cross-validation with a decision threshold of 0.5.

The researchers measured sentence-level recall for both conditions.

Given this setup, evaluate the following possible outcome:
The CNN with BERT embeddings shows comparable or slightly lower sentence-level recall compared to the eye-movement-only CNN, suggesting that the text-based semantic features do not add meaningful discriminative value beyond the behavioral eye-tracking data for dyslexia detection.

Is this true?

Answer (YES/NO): YES